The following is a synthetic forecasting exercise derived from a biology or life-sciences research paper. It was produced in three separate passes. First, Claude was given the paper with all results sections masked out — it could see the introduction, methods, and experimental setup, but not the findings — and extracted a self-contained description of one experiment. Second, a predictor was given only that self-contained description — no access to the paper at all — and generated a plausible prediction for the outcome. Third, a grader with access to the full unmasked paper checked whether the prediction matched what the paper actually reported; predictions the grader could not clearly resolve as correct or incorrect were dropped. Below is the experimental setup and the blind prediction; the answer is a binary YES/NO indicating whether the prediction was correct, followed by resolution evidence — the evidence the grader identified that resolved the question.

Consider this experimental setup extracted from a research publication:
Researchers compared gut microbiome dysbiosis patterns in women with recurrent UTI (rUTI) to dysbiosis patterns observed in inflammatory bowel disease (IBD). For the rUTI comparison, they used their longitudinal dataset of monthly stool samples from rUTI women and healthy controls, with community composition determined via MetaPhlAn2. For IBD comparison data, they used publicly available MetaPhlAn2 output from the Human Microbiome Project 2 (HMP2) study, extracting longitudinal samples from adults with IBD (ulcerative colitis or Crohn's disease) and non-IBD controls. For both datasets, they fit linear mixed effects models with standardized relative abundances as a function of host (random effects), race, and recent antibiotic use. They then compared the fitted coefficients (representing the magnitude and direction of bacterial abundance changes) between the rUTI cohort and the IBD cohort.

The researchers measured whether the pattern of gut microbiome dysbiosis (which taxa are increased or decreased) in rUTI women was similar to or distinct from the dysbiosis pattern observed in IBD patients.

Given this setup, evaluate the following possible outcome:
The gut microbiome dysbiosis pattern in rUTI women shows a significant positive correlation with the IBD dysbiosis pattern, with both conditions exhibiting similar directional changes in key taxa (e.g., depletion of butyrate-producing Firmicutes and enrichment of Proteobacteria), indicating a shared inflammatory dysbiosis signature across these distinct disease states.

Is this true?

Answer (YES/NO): NO